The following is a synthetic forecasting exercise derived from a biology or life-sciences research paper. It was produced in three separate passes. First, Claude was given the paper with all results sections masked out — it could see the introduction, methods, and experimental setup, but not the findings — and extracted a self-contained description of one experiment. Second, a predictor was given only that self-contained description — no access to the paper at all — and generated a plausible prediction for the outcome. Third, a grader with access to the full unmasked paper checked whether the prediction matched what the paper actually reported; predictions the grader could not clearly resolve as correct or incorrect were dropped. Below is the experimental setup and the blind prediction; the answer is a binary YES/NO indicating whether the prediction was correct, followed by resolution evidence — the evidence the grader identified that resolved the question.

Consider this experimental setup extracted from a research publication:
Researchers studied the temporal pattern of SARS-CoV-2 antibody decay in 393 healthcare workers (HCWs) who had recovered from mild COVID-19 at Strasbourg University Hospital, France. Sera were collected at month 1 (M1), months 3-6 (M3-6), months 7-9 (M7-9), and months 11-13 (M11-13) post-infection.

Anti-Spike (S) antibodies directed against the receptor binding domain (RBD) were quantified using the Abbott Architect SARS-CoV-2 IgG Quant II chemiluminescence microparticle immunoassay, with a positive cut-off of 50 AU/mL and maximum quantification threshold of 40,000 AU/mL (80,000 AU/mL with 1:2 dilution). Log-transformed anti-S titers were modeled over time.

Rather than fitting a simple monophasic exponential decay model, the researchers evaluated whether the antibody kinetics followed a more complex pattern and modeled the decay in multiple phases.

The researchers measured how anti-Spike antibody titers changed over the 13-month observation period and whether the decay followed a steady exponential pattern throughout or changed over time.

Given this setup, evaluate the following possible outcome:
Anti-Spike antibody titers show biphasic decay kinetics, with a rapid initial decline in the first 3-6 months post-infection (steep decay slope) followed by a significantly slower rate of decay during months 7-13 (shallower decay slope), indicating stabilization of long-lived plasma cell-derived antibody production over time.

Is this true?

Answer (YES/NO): NO